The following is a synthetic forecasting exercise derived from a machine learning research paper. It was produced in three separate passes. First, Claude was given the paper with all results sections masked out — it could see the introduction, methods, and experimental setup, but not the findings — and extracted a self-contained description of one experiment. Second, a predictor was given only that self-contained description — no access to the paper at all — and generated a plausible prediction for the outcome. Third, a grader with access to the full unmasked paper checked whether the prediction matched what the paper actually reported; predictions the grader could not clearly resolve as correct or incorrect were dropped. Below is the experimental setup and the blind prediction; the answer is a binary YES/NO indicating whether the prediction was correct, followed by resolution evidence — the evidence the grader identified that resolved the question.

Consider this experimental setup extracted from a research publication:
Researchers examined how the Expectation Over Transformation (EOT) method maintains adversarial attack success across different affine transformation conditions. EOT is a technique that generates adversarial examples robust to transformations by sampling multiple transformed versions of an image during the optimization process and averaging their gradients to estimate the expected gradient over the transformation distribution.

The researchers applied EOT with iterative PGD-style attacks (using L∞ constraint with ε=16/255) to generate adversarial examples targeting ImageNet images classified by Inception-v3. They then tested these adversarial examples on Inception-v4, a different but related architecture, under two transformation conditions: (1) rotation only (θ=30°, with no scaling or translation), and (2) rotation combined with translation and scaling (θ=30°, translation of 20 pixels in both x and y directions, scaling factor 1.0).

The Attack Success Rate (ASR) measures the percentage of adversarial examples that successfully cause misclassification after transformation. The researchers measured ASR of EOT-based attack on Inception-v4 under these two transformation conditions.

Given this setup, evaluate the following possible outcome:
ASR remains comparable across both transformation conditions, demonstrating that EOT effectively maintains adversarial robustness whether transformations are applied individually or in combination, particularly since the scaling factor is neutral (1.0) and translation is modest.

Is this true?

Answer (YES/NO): YES